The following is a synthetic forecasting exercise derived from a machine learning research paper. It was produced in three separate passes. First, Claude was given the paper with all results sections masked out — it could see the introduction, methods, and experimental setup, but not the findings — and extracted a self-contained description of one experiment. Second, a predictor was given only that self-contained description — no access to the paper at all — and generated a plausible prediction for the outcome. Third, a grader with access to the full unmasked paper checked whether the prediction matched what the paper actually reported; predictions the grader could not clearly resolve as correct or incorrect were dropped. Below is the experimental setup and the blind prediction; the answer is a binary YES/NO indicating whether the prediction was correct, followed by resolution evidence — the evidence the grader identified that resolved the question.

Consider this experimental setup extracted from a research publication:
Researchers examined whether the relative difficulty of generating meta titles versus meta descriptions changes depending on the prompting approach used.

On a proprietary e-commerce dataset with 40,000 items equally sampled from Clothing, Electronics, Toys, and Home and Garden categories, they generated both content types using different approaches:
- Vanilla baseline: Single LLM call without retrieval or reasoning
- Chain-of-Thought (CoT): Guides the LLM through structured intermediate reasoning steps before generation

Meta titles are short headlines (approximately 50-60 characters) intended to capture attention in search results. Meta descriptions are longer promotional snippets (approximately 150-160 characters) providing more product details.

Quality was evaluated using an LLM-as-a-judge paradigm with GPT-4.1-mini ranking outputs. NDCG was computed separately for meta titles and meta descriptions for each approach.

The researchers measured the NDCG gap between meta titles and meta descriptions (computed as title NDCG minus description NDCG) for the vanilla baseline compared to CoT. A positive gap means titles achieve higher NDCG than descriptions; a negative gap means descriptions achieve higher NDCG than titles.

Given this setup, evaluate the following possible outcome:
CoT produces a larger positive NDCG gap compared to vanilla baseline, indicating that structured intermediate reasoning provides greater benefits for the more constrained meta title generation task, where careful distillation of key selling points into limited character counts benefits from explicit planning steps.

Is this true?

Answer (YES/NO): NO